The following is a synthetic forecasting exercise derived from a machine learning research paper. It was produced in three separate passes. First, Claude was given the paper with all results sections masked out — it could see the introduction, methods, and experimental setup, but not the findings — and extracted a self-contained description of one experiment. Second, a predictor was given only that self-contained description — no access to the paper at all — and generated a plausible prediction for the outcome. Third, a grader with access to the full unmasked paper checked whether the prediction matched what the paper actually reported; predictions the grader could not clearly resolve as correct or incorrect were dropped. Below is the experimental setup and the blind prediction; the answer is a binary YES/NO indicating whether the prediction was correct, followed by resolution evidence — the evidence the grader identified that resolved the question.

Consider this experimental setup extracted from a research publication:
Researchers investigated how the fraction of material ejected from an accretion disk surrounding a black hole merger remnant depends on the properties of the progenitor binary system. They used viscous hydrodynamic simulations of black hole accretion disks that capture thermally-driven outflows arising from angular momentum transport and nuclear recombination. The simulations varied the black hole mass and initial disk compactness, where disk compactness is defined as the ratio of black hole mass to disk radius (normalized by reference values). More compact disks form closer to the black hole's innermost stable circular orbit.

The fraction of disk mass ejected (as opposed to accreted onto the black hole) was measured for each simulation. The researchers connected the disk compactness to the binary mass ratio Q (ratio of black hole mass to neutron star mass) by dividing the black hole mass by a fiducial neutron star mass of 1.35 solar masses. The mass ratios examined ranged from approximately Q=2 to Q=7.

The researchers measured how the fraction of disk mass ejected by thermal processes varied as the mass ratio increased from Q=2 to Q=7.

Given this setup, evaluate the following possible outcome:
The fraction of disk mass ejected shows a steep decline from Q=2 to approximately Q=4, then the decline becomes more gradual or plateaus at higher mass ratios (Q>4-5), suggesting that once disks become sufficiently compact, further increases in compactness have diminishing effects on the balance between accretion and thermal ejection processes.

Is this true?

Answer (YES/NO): YES